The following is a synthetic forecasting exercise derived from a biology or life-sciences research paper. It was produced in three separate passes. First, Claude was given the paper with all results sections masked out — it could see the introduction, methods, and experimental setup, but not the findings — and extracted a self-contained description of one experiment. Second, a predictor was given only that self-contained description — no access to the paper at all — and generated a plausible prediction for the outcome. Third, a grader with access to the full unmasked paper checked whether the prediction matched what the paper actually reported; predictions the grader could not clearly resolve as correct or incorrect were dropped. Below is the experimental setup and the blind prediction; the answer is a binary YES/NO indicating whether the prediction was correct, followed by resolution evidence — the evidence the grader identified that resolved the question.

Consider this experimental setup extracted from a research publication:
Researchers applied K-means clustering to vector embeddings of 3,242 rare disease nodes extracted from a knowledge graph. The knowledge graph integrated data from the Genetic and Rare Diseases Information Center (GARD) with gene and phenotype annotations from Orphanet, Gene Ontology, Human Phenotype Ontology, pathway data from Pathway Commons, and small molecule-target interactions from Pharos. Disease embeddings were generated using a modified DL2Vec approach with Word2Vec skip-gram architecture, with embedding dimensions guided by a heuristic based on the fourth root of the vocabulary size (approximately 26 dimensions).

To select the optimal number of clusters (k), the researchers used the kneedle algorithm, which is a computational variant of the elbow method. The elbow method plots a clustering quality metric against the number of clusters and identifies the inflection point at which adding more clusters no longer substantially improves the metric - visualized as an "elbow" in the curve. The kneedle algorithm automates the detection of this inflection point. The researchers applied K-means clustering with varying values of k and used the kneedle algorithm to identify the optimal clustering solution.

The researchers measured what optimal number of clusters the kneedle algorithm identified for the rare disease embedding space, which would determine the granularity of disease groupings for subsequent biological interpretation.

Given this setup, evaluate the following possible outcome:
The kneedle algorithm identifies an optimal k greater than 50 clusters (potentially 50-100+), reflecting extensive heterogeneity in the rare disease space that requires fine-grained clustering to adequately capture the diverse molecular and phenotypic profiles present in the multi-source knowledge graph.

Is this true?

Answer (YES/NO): NO